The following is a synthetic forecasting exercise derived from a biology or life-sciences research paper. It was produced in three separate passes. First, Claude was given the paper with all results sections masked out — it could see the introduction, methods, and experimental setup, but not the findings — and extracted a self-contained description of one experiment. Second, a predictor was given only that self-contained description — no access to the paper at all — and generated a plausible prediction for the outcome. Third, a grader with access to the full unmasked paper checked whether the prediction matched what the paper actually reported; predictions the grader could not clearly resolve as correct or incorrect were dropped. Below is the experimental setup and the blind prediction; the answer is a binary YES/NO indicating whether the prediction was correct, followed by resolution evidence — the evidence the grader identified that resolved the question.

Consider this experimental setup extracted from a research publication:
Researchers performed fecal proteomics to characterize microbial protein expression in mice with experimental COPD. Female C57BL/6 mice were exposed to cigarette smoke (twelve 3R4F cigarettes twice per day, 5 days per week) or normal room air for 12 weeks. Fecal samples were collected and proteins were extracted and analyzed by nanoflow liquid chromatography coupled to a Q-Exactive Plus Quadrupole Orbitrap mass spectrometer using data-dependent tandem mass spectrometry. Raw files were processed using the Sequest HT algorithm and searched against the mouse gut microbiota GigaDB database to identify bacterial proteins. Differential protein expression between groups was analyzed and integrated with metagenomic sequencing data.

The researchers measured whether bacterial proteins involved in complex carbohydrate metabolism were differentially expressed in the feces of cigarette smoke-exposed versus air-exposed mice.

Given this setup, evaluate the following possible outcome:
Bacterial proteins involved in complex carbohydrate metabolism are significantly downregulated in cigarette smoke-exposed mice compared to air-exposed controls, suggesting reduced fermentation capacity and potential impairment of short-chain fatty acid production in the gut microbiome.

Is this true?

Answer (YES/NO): NO